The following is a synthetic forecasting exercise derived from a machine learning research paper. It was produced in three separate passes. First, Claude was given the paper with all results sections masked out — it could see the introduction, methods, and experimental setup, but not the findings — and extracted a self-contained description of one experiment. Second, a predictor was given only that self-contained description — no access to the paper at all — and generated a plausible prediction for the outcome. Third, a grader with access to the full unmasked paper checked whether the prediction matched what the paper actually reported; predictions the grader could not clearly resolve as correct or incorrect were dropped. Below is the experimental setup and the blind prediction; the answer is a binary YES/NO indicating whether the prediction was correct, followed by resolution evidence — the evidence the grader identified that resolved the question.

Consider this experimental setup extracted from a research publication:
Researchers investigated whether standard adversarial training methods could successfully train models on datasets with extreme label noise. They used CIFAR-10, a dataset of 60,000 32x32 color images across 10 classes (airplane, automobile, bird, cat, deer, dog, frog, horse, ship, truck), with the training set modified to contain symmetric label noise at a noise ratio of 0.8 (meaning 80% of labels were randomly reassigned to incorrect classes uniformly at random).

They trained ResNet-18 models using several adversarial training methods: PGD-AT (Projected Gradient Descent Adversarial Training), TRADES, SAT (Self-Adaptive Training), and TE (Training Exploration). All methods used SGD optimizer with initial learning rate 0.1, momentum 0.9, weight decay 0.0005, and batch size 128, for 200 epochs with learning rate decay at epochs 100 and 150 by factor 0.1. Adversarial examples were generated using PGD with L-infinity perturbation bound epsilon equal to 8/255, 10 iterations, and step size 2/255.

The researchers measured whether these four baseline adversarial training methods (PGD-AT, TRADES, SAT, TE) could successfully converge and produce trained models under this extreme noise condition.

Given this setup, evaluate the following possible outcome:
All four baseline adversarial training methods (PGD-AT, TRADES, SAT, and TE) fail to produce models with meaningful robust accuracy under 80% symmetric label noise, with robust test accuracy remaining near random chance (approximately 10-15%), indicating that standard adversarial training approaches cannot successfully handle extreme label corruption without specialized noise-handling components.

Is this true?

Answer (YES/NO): NO